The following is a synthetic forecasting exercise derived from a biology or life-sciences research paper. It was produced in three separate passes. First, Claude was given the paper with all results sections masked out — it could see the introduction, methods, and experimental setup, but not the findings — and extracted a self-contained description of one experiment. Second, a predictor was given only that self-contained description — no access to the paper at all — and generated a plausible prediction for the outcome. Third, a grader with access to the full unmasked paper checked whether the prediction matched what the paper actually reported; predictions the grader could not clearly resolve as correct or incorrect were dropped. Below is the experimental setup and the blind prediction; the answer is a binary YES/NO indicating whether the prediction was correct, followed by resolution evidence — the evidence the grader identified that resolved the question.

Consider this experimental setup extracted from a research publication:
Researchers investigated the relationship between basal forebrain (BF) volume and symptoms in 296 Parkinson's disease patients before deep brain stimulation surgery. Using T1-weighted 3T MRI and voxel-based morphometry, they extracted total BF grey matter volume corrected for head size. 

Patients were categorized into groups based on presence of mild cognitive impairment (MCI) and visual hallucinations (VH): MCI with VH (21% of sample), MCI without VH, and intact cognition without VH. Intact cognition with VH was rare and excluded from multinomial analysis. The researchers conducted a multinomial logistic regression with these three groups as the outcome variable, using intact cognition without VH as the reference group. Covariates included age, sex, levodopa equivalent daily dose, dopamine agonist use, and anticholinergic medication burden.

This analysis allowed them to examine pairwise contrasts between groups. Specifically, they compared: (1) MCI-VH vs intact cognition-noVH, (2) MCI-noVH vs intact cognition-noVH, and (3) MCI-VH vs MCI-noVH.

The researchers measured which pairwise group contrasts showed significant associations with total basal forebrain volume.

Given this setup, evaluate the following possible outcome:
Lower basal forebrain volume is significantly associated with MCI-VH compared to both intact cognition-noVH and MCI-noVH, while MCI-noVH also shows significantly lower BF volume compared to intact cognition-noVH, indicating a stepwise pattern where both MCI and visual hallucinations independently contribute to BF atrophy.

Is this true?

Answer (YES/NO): NO